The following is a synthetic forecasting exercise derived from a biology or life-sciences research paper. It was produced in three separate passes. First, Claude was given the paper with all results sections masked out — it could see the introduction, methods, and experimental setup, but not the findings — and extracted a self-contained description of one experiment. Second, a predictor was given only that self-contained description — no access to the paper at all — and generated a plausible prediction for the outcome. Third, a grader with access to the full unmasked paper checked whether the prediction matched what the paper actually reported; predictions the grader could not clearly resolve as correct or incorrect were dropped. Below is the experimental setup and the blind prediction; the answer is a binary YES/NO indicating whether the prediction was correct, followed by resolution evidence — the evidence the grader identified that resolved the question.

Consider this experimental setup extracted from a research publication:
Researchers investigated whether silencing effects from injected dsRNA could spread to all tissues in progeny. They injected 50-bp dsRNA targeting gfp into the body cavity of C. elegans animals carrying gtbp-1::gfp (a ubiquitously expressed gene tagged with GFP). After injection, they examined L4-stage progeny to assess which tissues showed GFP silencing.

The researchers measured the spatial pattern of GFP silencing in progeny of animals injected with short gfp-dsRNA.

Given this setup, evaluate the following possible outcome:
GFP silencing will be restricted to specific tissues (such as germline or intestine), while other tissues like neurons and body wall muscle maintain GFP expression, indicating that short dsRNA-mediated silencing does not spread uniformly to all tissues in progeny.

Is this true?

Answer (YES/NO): YES